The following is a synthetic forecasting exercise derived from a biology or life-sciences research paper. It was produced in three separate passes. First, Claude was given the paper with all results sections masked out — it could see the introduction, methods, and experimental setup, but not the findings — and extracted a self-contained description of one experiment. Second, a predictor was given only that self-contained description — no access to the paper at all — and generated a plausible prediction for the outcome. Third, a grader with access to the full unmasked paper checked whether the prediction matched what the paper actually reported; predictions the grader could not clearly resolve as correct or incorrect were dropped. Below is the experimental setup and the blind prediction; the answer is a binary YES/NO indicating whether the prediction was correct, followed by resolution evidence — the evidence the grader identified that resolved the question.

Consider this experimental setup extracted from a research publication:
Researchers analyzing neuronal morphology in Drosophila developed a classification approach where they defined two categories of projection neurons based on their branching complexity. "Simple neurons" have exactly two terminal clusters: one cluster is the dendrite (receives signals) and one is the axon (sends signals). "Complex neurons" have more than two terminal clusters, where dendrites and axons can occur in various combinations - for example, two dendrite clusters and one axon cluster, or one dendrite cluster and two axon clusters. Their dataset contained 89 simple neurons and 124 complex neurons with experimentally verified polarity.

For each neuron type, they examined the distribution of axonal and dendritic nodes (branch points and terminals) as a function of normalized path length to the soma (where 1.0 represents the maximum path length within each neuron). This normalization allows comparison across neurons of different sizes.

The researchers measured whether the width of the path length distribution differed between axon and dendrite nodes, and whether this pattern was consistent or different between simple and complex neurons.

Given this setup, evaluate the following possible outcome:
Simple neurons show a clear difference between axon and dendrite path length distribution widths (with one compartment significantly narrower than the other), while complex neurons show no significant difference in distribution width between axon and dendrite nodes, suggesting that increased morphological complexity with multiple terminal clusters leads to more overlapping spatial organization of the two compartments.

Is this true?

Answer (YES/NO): NO